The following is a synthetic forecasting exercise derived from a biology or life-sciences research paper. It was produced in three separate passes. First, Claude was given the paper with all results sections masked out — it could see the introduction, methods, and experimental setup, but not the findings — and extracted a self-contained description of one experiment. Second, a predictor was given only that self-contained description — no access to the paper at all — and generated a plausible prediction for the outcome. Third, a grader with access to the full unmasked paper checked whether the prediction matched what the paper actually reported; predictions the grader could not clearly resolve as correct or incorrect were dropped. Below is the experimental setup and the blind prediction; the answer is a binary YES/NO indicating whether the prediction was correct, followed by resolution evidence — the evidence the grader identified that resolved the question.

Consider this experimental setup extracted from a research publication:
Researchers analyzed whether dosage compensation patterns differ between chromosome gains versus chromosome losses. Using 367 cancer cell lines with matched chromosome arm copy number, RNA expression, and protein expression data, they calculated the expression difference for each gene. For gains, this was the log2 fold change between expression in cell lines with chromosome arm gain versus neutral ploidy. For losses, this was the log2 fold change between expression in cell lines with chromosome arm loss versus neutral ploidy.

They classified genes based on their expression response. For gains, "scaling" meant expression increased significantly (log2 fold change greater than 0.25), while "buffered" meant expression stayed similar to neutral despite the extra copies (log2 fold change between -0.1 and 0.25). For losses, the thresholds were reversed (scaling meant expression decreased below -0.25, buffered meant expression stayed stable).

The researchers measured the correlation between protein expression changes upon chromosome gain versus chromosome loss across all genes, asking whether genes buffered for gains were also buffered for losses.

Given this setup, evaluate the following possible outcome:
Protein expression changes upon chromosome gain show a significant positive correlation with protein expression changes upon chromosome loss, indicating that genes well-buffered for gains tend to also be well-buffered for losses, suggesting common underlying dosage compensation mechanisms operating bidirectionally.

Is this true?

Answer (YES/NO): YES